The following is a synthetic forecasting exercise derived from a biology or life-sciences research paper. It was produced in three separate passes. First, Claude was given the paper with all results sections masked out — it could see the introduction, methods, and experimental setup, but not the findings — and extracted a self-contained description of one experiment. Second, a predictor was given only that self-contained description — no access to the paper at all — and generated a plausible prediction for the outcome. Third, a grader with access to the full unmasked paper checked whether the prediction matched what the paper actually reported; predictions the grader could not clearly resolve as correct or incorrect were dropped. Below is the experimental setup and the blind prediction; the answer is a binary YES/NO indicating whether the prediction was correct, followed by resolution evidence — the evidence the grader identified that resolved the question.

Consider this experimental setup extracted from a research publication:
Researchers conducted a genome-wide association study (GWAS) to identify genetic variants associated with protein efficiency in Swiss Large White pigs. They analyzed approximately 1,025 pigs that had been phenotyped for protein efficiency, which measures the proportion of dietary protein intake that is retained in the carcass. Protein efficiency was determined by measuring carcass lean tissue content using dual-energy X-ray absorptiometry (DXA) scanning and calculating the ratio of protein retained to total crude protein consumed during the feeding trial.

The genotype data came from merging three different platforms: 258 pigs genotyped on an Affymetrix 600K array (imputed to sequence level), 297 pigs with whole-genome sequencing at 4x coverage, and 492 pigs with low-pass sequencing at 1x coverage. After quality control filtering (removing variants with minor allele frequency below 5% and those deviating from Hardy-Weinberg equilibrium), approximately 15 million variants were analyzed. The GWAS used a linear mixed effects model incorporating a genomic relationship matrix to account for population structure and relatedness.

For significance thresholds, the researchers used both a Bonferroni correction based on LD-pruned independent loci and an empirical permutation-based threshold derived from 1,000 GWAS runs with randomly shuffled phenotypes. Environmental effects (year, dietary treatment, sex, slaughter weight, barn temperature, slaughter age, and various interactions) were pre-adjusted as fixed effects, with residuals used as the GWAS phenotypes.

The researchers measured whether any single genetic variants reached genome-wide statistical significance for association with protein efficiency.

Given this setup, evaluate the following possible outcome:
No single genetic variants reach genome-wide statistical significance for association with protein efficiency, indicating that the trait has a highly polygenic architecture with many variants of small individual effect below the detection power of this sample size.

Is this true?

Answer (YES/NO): YES